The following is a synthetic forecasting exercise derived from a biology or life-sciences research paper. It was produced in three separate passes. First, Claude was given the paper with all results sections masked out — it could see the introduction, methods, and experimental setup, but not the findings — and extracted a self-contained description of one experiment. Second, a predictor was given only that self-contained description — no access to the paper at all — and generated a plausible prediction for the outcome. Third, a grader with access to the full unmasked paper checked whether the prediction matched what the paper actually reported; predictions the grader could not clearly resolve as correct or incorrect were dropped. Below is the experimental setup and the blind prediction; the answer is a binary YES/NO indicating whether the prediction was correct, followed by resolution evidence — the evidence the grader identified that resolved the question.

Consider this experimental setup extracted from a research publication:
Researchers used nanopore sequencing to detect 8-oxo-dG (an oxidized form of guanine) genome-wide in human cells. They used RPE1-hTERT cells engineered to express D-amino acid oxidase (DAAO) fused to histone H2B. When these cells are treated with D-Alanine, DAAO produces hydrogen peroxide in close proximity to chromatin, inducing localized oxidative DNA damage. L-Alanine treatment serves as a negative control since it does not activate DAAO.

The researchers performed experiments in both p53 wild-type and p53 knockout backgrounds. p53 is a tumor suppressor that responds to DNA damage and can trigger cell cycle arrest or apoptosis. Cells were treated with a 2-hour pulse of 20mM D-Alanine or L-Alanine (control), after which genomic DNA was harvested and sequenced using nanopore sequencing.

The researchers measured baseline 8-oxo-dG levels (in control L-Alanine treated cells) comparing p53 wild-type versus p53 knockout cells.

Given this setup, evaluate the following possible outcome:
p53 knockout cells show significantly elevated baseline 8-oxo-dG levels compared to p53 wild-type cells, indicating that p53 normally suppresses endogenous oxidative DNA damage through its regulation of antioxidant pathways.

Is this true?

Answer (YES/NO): NO